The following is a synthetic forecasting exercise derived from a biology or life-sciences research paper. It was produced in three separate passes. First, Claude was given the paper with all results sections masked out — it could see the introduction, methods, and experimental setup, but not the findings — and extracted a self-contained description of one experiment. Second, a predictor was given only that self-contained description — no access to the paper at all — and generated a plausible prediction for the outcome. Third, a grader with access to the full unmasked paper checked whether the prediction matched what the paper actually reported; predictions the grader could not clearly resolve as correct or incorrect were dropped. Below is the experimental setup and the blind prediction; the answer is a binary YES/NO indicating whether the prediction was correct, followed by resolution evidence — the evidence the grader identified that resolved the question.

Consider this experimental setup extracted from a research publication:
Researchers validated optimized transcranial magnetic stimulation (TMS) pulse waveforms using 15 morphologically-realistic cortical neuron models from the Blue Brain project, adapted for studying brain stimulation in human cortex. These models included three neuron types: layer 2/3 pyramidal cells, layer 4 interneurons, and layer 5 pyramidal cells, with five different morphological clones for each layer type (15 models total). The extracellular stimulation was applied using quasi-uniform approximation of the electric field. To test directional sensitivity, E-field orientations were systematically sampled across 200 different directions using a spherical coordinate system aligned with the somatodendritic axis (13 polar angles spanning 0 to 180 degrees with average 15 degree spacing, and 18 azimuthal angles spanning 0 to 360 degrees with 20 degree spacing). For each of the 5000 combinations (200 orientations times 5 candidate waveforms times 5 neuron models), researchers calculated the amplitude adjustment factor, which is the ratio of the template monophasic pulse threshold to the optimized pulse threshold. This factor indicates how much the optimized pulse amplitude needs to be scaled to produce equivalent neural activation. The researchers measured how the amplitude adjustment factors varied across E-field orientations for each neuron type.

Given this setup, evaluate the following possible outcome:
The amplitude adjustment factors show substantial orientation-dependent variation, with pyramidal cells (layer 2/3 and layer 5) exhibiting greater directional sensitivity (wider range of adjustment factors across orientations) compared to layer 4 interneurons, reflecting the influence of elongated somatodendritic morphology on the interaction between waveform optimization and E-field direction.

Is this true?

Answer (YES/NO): NO